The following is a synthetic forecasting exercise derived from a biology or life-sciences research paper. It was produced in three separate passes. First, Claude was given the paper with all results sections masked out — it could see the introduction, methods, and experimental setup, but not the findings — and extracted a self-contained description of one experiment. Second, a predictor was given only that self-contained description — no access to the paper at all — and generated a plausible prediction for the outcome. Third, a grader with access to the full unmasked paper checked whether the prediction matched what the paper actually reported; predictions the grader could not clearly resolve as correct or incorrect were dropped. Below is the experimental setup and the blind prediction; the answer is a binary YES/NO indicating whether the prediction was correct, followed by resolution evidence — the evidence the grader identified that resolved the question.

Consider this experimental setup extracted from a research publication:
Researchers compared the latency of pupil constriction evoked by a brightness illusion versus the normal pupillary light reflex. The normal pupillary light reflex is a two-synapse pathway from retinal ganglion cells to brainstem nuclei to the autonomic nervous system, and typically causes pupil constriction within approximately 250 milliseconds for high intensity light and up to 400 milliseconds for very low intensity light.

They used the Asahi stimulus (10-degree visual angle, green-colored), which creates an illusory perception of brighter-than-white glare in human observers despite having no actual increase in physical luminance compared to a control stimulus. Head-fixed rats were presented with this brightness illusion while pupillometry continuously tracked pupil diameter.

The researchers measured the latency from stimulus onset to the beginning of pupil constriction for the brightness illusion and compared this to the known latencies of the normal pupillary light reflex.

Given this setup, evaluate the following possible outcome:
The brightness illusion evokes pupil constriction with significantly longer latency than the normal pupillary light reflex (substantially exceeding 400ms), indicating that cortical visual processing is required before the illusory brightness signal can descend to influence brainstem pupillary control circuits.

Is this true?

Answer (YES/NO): YES